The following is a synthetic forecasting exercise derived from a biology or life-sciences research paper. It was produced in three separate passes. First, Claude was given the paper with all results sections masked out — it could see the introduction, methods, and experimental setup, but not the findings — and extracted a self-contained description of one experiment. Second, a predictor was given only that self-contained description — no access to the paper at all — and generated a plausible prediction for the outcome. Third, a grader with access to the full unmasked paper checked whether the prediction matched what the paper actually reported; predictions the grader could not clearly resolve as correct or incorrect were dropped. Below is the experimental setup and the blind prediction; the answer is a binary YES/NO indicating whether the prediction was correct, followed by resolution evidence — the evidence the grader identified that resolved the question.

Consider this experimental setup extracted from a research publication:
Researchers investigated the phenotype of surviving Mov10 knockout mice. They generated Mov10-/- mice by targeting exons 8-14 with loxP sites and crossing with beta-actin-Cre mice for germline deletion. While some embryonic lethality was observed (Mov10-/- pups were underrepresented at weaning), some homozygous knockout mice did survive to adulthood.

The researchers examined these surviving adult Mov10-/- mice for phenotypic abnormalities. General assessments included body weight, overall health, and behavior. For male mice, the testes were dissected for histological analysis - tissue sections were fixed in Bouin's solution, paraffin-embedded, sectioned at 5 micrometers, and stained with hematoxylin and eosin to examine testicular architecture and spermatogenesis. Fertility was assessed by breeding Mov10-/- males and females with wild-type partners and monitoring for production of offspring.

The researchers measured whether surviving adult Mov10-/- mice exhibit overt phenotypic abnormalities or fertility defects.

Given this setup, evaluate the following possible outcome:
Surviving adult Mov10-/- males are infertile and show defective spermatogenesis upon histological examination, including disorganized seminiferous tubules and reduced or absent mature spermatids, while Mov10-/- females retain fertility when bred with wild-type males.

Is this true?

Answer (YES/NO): NO